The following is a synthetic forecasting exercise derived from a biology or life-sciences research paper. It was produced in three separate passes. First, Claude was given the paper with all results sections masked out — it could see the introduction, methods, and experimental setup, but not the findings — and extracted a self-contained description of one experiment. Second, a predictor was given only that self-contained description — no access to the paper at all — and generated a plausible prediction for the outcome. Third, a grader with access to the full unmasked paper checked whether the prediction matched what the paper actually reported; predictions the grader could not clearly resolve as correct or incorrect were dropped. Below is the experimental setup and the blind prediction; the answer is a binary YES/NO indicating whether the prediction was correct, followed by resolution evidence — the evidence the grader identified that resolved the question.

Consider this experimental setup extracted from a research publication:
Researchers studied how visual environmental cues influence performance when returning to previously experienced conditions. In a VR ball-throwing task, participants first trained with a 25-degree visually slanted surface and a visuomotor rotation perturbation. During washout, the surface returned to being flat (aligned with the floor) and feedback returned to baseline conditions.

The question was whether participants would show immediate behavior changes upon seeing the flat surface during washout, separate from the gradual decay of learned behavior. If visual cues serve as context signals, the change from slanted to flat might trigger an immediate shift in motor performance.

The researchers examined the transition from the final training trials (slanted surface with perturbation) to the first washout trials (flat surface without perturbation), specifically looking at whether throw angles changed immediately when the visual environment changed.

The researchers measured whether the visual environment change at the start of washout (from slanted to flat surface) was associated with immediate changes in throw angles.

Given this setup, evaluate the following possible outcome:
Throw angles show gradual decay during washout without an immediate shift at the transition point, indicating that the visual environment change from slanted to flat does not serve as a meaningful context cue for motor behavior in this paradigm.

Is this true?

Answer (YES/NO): NO